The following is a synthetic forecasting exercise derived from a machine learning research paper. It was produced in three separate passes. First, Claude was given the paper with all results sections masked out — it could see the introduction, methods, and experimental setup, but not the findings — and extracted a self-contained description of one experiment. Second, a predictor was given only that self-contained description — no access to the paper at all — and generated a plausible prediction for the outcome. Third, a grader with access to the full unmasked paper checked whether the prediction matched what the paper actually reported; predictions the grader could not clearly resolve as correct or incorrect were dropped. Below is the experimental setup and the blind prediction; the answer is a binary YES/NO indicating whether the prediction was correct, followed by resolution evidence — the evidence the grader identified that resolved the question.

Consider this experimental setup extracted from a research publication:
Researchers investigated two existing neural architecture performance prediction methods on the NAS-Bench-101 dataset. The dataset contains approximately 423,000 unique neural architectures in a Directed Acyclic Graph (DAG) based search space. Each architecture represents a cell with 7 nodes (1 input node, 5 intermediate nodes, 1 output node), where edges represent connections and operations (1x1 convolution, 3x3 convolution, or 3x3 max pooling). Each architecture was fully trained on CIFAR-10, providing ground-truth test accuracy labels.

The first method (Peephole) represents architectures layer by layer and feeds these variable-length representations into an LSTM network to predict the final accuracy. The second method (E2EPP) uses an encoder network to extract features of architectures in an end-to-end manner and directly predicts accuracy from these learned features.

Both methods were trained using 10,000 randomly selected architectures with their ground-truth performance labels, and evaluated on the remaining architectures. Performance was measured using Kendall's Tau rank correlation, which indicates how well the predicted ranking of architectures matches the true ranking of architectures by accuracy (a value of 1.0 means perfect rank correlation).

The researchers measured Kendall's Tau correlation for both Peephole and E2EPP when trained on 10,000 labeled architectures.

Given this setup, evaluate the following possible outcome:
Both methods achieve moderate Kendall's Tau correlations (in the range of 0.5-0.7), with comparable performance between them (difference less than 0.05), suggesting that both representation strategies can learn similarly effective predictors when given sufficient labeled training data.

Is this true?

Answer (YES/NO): NO